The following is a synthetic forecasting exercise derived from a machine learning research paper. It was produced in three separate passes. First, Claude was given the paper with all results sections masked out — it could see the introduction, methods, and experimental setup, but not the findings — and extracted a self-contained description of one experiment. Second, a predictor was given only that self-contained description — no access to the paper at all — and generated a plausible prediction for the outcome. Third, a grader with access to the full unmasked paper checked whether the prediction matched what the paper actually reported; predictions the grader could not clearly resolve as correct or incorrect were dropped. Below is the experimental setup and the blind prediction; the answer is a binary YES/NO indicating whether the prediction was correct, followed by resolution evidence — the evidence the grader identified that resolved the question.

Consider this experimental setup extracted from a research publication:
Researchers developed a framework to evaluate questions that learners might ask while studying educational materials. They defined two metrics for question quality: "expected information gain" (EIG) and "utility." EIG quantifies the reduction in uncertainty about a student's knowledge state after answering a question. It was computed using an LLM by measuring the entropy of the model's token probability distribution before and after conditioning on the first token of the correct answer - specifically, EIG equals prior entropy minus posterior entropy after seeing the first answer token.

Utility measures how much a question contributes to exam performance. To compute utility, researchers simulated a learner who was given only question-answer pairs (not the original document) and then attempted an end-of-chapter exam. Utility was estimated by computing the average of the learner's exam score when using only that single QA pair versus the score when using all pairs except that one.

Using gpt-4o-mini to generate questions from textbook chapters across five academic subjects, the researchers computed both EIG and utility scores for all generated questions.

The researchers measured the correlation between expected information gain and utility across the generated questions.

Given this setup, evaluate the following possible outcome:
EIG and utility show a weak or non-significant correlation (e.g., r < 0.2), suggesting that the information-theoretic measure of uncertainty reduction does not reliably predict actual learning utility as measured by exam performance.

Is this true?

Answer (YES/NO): YES